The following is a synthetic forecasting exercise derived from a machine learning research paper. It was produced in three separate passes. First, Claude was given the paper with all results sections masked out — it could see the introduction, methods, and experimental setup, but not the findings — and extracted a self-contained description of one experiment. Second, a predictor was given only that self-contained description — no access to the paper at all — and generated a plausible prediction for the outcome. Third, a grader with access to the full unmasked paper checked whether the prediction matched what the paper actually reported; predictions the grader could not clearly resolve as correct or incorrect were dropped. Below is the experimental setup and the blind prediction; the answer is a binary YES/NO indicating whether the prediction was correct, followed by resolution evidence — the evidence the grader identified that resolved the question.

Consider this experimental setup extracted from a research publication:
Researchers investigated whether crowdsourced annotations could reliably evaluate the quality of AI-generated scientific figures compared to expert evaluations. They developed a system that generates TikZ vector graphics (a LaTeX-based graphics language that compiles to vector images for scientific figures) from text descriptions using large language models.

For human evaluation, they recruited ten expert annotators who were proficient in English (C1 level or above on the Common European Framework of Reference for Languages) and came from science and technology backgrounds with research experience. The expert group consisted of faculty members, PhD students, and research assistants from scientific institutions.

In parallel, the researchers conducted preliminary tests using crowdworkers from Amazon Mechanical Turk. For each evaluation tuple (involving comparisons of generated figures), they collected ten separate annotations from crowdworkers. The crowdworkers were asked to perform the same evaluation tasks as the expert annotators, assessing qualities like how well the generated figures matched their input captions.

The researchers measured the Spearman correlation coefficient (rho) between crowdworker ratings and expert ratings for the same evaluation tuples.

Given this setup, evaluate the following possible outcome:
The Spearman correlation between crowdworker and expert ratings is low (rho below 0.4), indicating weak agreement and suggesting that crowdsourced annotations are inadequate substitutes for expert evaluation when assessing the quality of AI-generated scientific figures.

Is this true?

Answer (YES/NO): YES